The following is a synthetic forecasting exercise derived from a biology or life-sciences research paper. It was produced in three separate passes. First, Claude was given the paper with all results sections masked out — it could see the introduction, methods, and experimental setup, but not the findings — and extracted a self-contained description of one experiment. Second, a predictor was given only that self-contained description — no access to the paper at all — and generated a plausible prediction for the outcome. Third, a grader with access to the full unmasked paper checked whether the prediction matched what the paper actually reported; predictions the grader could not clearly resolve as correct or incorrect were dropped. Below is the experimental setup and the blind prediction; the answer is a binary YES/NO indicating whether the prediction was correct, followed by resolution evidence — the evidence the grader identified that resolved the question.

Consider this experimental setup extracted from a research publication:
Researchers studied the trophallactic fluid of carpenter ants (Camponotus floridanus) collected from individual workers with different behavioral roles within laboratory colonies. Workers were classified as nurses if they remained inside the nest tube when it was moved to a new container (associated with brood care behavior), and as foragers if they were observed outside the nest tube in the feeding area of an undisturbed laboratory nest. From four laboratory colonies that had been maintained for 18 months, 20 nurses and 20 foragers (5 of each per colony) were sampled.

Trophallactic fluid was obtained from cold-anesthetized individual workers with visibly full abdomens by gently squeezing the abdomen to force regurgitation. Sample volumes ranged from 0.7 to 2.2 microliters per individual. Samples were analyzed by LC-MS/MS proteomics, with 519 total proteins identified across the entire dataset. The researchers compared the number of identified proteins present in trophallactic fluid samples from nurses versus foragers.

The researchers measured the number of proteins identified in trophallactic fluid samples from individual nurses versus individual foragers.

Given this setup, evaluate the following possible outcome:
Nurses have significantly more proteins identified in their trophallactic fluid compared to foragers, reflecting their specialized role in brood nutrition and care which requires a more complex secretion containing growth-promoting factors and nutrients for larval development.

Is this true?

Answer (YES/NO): YES